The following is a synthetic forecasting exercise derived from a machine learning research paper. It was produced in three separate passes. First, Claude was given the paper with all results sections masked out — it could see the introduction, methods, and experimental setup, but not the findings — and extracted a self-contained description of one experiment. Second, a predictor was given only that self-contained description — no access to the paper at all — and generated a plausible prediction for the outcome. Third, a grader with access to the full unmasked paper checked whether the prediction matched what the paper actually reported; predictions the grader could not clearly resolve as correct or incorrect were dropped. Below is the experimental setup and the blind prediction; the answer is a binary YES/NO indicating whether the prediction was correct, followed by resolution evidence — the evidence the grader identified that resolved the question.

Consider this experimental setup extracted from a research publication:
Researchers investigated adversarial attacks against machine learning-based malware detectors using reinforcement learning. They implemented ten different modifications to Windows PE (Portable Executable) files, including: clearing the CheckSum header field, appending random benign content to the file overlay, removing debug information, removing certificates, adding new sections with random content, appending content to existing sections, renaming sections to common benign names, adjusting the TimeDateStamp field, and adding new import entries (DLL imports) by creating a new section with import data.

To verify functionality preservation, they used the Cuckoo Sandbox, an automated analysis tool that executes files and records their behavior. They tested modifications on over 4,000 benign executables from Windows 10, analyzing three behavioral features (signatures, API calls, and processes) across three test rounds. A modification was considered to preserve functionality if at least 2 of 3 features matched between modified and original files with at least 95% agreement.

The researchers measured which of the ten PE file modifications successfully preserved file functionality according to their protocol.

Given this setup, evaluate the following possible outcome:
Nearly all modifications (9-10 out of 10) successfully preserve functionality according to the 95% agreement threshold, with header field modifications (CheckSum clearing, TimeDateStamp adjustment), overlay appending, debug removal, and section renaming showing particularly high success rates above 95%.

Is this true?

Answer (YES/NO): NO